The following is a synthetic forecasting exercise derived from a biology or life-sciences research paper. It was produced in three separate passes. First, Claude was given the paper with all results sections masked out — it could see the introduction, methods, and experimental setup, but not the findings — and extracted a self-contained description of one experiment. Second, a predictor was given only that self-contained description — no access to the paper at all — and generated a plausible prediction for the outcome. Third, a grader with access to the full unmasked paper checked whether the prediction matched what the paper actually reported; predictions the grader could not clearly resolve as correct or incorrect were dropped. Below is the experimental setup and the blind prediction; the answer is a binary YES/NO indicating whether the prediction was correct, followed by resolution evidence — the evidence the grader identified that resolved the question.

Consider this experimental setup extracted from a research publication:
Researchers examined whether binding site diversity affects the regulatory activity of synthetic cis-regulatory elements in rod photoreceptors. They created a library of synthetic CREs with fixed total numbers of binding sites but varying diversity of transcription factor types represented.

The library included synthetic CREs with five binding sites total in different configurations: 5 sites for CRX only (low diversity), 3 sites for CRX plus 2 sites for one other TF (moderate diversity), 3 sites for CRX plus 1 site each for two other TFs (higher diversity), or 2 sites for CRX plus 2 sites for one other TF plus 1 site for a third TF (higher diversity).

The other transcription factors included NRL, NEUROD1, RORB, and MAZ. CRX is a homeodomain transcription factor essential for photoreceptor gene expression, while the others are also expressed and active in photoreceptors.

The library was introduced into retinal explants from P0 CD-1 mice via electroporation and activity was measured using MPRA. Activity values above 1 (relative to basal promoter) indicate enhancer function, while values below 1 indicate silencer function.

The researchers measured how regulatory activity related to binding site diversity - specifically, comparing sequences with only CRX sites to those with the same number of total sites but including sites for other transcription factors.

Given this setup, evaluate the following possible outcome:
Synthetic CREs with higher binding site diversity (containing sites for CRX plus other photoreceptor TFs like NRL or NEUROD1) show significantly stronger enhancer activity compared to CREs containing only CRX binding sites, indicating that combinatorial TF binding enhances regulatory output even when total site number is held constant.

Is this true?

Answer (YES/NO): YES